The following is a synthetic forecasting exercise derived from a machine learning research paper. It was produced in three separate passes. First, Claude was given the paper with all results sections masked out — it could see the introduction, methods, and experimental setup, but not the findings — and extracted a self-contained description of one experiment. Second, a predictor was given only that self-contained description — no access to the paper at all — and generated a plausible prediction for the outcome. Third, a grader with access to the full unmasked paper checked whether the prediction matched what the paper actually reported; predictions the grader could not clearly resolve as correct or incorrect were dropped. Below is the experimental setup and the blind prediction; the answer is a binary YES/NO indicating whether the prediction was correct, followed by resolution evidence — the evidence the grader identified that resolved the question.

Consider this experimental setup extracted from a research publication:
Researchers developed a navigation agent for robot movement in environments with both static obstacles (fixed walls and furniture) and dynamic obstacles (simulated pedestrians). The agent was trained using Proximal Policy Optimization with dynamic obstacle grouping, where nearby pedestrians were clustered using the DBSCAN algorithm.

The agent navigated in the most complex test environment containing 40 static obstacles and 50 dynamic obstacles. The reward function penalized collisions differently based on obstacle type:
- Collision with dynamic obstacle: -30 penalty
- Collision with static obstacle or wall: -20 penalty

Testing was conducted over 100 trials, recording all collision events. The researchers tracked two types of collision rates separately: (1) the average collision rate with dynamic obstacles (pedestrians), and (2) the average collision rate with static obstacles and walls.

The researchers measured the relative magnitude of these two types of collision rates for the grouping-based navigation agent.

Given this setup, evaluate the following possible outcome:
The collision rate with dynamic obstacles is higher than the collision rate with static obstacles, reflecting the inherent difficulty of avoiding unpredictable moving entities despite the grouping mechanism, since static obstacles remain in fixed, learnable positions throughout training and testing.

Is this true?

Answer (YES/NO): NO